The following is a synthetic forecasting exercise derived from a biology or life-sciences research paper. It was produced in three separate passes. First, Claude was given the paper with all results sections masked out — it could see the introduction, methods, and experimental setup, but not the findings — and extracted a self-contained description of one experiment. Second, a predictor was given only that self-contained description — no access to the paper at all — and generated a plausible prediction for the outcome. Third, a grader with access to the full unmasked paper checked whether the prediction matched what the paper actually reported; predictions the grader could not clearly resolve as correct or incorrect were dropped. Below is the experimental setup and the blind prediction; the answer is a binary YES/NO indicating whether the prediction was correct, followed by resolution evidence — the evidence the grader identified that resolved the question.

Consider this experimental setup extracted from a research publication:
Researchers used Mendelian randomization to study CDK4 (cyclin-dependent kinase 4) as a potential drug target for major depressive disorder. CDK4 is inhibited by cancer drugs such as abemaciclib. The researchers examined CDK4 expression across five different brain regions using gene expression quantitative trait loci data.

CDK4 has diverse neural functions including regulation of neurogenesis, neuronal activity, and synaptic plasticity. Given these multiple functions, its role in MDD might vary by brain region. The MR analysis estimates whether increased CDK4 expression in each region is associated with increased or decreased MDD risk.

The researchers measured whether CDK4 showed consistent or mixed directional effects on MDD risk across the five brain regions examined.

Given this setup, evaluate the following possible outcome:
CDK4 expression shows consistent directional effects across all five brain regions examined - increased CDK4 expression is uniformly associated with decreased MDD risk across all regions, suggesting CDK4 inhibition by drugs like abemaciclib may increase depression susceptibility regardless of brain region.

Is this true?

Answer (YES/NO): NO